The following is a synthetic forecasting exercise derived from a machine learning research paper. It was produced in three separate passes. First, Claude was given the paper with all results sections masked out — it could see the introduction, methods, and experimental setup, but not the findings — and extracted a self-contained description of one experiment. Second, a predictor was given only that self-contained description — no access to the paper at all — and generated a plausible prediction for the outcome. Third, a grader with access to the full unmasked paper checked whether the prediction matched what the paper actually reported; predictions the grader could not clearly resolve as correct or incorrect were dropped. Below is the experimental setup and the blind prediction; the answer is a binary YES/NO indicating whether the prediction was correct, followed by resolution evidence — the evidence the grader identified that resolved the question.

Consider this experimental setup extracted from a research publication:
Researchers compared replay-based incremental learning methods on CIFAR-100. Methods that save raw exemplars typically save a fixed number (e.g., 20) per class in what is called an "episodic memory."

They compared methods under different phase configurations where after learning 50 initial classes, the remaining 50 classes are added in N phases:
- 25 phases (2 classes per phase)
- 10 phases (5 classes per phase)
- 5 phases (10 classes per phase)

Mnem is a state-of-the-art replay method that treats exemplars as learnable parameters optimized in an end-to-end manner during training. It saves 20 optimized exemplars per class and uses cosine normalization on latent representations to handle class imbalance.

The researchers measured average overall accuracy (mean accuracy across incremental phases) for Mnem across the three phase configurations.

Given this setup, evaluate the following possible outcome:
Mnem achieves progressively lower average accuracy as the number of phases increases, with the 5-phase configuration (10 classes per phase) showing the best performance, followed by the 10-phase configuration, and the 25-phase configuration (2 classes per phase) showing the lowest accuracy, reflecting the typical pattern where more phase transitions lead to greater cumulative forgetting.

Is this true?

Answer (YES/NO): NO